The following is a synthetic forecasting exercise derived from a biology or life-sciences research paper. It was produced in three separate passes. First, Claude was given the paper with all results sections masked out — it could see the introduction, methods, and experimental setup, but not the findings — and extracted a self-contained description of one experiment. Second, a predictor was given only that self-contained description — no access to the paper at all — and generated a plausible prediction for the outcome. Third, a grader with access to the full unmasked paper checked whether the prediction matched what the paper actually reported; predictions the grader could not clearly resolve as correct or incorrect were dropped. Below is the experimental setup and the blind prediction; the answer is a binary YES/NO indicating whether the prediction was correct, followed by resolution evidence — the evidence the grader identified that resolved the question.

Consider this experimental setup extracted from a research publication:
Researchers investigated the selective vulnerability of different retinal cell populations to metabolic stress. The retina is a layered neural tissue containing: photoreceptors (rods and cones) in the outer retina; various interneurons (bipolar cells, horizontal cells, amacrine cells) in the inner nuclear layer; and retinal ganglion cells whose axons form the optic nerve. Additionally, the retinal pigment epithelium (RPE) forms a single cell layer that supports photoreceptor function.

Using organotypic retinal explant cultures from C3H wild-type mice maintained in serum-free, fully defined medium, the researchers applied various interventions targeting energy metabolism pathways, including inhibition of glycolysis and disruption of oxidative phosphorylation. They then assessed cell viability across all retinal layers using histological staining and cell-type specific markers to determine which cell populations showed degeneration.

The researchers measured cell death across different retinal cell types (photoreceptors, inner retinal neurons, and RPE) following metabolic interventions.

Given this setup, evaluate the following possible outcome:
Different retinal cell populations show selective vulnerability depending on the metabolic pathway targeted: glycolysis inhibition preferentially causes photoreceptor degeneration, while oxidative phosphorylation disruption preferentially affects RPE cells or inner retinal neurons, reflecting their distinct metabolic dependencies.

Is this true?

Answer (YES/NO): NO